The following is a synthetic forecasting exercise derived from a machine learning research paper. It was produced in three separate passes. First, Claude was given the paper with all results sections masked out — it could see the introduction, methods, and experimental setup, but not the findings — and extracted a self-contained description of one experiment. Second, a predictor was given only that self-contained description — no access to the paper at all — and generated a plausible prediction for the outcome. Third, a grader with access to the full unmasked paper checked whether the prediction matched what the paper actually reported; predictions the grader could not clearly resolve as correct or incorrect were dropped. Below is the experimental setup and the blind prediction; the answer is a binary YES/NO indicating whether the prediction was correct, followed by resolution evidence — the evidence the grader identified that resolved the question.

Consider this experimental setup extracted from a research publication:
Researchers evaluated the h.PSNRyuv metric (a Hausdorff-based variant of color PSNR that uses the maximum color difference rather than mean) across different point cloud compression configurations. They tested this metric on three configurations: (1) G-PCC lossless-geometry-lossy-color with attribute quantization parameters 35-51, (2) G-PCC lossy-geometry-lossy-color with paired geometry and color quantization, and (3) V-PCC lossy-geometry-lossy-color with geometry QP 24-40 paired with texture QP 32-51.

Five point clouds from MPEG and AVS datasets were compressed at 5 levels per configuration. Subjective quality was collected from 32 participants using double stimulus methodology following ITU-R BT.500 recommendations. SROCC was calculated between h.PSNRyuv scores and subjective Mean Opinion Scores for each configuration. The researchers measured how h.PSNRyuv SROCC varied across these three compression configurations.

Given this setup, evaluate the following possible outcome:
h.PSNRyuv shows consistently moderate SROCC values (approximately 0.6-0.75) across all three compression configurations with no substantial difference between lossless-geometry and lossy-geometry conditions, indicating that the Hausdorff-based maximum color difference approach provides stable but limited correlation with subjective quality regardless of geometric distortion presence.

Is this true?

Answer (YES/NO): NO